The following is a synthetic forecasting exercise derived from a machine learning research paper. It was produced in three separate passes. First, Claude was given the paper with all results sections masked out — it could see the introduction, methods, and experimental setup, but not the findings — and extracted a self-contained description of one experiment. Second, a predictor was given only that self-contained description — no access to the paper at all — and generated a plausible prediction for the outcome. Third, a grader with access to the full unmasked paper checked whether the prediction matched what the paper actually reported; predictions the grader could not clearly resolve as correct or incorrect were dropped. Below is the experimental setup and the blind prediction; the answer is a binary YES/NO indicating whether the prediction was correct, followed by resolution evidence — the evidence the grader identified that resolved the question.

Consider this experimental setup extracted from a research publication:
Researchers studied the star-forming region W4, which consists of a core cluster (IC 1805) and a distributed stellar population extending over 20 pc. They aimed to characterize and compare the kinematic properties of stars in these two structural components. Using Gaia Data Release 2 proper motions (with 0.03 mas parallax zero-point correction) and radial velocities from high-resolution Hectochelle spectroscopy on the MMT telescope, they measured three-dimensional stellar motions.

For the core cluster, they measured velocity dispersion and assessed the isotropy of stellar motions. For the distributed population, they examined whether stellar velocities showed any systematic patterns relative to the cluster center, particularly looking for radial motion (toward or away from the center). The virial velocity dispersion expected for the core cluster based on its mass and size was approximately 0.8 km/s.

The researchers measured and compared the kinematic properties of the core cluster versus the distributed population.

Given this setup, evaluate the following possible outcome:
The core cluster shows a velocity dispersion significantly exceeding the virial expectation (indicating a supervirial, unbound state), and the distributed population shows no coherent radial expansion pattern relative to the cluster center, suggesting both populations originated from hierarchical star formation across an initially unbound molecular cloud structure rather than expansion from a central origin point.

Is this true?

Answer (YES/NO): NO